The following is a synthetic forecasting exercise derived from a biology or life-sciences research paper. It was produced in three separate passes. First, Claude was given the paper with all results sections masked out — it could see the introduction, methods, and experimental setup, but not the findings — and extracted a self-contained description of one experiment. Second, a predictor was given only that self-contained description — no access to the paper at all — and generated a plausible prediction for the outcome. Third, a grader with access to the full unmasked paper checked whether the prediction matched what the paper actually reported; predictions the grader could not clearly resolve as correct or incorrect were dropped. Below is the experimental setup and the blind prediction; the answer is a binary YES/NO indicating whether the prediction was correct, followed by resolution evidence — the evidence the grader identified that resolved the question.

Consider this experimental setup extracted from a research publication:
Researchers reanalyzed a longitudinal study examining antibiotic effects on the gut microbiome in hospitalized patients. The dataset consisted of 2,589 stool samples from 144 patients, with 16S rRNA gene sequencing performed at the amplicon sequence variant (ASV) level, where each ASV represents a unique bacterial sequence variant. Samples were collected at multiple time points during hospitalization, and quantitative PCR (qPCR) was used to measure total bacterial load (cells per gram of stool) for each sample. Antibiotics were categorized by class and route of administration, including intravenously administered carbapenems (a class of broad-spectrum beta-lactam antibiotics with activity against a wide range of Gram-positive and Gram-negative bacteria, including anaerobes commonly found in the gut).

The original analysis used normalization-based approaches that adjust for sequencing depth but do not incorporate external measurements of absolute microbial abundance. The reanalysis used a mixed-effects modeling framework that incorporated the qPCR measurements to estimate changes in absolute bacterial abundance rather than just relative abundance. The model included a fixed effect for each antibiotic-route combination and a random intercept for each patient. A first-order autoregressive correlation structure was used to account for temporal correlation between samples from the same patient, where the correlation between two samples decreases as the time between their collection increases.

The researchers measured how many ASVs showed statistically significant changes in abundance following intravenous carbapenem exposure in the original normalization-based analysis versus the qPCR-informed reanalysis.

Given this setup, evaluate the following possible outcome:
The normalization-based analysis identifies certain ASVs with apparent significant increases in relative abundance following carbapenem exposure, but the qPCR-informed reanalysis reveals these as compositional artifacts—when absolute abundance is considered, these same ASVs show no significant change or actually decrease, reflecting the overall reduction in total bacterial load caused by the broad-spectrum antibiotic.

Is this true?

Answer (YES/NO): YES